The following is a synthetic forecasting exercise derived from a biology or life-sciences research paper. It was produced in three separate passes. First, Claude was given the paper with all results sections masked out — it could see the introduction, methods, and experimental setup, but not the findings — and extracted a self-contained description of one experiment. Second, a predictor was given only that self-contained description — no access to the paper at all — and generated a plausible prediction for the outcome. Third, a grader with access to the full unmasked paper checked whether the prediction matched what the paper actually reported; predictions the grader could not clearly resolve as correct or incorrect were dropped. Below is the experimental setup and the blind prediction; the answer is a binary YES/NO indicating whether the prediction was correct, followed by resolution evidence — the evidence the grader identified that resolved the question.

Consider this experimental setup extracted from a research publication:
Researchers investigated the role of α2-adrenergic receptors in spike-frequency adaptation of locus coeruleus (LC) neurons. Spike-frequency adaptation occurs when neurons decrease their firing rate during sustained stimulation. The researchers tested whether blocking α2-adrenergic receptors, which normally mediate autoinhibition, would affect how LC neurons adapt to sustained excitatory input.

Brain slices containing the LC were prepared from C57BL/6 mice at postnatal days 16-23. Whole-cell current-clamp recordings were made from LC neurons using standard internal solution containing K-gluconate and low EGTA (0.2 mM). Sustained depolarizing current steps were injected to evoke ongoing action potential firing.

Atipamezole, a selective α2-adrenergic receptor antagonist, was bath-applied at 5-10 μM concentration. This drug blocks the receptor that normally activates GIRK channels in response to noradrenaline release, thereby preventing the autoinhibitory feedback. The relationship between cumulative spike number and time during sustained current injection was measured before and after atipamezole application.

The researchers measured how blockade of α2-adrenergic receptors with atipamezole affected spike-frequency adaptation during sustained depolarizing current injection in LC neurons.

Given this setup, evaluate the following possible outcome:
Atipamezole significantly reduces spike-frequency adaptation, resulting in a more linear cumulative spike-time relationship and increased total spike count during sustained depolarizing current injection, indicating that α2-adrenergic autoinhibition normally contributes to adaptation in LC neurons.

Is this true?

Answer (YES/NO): YES